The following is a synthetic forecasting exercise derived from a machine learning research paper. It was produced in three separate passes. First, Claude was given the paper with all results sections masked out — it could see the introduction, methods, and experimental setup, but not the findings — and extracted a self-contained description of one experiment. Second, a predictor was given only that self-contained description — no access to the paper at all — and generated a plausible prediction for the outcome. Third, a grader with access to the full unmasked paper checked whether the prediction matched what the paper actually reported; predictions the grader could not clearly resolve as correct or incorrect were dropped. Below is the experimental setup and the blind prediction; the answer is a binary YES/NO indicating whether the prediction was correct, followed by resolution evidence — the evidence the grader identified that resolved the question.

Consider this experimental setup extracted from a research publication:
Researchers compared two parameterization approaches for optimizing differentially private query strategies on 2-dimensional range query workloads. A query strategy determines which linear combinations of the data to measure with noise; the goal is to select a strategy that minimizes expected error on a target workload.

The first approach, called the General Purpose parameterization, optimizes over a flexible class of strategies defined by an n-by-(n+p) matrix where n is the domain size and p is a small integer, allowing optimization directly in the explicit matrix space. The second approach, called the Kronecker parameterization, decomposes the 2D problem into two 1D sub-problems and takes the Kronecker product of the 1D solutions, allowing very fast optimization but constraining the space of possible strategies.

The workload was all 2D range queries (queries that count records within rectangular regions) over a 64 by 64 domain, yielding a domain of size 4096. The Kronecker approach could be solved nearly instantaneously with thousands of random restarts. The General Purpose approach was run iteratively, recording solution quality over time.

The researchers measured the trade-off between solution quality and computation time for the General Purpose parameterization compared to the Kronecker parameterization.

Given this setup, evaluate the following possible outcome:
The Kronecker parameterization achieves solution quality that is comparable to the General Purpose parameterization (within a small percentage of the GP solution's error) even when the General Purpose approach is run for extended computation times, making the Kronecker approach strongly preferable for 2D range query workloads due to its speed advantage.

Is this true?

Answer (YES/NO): NO